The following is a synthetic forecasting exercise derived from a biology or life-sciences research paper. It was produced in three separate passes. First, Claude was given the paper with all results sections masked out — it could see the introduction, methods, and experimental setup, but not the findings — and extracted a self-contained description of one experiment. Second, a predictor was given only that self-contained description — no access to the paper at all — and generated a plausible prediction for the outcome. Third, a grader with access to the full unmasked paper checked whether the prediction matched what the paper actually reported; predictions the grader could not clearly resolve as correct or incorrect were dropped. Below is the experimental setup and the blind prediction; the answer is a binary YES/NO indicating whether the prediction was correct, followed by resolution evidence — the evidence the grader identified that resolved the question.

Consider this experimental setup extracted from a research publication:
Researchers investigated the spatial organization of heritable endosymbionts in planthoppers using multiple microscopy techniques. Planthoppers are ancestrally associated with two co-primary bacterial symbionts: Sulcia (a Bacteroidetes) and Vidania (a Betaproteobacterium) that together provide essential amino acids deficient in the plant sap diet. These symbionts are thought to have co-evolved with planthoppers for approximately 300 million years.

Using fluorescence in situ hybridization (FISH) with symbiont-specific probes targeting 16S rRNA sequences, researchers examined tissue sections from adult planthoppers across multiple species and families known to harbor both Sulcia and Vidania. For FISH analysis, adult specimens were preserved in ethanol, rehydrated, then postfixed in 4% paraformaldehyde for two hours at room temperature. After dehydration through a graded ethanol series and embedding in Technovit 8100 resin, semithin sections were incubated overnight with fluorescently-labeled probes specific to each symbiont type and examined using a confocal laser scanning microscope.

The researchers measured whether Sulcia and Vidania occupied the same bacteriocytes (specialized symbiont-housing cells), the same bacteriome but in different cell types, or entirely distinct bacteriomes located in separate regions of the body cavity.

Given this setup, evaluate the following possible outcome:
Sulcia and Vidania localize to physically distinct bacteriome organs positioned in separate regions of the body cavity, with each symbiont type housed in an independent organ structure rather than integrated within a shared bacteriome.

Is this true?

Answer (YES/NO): YES